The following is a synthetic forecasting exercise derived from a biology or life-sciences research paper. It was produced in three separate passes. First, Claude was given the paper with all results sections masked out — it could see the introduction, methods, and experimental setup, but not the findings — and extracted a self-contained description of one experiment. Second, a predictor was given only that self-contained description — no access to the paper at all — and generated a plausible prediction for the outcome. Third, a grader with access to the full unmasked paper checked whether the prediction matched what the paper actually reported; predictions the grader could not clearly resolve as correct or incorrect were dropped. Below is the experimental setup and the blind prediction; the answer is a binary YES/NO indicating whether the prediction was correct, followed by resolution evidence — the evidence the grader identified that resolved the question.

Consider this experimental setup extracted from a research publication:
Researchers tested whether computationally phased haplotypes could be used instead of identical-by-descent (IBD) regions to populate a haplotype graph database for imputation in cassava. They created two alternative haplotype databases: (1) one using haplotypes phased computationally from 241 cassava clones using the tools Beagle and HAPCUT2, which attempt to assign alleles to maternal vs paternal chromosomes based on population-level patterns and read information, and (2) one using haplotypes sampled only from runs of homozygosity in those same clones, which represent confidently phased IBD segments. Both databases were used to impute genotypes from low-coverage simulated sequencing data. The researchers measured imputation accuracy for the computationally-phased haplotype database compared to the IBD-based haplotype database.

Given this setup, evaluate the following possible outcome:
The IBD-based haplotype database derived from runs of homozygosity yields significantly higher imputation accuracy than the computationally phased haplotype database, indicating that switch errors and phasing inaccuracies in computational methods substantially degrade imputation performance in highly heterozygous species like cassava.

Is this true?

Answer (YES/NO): NO